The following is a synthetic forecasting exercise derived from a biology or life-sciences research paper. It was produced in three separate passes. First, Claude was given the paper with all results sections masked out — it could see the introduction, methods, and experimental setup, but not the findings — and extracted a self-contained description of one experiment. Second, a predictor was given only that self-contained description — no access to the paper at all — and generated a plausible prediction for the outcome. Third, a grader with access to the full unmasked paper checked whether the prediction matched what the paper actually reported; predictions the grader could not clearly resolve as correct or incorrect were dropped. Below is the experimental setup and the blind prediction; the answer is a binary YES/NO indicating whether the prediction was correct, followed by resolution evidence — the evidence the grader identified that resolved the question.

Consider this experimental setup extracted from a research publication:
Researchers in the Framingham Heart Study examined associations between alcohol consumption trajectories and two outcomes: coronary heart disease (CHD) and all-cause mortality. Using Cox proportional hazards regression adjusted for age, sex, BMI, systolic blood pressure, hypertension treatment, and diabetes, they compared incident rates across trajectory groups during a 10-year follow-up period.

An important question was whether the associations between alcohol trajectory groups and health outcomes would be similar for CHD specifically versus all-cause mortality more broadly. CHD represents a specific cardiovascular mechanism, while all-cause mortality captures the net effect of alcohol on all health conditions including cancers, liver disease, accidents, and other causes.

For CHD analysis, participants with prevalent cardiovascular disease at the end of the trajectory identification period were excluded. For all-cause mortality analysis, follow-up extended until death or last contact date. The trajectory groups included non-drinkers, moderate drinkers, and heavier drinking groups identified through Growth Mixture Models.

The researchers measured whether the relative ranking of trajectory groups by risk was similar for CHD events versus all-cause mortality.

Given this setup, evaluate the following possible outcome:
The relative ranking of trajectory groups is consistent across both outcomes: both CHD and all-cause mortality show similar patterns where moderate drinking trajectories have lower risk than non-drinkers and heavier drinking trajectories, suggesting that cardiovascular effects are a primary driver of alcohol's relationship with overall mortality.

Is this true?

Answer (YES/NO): NO